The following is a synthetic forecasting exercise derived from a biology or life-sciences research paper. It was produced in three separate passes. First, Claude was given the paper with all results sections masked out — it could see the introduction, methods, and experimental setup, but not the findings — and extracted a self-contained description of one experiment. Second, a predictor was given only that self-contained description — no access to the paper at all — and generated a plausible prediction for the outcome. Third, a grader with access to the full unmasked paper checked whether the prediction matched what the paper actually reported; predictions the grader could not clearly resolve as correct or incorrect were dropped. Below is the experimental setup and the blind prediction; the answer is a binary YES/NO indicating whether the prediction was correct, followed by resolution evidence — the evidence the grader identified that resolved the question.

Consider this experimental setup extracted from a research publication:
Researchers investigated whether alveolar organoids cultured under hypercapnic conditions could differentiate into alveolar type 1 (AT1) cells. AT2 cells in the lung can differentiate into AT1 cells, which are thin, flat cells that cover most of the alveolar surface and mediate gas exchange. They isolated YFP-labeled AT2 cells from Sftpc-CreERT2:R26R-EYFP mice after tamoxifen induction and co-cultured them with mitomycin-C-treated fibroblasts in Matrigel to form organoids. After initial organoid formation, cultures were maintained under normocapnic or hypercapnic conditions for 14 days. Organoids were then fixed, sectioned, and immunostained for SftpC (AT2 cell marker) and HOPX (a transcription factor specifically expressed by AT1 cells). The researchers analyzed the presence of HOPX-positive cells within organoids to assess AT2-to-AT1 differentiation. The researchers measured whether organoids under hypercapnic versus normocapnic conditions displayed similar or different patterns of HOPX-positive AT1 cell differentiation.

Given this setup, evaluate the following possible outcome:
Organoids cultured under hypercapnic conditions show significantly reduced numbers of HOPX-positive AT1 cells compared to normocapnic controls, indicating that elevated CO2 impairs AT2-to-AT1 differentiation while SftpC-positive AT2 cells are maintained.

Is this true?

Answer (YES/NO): NO